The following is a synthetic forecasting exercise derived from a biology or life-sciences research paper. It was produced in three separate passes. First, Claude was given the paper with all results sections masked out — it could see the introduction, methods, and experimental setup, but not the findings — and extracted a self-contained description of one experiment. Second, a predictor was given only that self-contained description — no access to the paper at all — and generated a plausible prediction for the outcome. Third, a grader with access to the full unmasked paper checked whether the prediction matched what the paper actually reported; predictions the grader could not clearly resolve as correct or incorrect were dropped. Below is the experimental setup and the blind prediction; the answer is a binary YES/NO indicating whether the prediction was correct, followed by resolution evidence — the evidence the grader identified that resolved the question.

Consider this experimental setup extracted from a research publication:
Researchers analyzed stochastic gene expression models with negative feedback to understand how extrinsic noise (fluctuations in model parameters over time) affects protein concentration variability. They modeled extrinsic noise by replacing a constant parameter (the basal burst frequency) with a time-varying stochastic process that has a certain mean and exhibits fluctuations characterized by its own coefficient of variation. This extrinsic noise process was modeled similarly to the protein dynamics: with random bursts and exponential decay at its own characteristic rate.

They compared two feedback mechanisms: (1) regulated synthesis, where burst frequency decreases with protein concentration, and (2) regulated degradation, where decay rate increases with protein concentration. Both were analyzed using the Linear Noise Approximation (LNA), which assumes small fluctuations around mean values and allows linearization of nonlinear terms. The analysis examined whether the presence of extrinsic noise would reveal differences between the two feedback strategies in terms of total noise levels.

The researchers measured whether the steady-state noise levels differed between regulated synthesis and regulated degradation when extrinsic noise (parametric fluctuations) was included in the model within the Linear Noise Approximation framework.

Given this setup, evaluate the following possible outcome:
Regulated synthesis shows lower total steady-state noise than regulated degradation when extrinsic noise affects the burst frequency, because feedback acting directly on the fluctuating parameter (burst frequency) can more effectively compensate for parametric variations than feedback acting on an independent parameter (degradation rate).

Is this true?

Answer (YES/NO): NO